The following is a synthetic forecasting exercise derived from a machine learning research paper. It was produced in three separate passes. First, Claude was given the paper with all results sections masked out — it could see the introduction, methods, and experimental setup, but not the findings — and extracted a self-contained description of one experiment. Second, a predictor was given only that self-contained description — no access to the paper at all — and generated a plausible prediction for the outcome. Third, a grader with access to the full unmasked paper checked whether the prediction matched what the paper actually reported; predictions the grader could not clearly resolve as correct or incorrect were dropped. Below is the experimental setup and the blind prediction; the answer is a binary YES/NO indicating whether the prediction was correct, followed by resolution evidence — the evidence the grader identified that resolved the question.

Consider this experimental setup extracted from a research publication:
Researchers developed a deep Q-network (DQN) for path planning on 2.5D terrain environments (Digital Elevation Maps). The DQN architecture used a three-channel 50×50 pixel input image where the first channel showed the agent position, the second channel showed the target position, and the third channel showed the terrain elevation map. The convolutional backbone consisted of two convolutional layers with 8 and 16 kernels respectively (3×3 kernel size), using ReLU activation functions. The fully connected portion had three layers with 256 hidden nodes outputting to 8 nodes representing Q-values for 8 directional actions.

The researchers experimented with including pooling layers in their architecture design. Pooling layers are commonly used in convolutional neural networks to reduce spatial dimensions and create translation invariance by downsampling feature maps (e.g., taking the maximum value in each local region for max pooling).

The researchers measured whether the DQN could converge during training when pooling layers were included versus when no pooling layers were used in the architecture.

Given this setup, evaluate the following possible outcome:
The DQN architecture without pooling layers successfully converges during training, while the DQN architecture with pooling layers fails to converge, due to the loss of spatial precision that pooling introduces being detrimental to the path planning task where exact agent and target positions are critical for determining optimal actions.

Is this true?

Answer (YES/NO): YES